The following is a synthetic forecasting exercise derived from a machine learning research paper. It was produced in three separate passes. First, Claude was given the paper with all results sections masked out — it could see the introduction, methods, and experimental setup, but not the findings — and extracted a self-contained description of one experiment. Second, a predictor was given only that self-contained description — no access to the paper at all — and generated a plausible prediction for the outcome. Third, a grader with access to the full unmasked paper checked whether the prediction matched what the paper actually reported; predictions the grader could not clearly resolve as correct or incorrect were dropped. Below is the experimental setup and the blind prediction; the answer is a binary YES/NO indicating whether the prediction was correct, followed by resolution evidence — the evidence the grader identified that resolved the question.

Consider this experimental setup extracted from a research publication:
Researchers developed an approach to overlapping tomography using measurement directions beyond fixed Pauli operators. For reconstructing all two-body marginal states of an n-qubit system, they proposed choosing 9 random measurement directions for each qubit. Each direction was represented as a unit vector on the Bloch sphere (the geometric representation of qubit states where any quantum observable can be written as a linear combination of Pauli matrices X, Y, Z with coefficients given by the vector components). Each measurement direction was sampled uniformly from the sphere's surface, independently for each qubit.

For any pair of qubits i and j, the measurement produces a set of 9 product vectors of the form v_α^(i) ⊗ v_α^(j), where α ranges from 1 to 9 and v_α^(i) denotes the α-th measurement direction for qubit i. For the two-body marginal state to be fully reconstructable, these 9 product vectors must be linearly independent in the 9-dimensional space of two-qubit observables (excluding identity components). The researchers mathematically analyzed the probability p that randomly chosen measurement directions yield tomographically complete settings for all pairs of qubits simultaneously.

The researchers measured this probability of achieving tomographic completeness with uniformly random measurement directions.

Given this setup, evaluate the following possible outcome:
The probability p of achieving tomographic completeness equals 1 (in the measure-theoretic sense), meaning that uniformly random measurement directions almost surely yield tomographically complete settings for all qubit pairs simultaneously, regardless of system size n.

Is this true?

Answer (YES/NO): YES